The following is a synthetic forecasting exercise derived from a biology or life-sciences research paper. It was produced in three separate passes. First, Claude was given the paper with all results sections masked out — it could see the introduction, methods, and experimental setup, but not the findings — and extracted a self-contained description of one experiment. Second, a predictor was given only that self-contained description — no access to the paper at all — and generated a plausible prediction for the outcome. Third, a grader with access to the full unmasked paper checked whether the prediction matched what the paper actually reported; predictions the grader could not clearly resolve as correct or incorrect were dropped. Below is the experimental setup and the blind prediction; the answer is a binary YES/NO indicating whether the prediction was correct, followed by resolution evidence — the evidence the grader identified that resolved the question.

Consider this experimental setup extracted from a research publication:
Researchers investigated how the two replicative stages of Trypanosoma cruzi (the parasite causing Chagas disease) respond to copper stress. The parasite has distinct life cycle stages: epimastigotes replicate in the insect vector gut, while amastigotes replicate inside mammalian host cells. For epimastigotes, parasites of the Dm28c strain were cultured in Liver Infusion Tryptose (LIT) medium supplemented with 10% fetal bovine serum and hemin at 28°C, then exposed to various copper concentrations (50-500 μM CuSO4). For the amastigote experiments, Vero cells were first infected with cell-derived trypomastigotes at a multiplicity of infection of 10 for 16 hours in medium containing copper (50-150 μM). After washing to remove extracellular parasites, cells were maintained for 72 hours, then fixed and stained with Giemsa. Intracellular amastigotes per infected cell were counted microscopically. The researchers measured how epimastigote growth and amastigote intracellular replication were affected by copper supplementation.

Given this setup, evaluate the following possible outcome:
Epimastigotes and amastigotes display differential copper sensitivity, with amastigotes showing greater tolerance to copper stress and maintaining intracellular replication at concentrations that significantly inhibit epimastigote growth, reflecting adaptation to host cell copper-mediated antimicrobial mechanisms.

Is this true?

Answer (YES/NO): NO